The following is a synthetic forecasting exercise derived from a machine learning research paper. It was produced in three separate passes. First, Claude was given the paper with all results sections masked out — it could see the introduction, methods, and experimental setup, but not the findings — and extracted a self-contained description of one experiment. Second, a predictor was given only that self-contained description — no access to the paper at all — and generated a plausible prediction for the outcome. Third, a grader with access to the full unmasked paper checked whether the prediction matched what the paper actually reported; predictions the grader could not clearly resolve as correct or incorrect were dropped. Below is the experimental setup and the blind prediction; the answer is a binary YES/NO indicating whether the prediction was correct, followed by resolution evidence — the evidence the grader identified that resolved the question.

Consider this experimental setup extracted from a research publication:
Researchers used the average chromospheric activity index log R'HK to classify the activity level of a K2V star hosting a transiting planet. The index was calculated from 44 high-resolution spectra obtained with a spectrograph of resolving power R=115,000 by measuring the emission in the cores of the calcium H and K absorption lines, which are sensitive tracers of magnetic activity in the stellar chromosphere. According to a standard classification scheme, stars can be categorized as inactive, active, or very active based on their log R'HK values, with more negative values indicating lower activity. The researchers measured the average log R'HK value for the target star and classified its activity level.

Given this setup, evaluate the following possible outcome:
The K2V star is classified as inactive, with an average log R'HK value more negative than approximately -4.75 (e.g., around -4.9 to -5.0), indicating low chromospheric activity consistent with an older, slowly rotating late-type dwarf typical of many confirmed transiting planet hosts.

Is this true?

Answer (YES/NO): YES